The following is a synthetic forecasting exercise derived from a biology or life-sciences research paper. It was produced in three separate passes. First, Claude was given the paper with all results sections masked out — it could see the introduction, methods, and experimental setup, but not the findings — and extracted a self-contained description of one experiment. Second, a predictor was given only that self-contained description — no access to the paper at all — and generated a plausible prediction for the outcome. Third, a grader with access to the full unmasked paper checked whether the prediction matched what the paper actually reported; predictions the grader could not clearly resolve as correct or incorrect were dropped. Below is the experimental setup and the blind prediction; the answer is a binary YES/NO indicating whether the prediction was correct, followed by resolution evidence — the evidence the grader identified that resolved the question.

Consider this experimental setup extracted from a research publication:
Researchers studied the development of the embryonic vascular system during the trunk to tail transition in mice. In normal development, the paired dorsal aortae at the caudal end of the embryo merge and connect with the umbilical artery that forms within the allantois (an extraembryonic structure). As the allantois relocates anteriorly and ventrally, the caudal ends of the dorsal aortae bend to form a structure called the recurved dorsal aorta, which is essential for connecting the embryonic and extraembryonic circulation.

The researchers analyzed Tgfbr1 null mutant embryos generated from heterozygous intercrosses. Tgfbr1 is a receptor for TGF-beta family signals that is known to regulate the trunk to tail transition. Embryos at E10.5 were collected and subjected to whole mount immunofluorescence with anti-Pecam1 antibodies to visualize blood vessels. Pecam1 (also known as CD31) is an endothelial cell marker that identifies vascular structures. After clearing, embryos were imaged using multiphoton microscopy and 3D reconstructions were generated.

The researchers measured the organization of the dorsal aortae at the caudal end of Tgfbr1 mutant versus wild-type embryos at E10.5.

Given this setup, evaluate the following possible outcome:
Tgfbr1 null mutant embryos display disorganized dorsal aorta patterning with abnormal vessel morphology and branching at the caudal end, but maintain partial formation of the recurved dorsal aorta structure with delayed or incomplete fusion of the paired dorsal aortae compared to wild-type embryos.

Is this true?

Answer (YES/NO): NO